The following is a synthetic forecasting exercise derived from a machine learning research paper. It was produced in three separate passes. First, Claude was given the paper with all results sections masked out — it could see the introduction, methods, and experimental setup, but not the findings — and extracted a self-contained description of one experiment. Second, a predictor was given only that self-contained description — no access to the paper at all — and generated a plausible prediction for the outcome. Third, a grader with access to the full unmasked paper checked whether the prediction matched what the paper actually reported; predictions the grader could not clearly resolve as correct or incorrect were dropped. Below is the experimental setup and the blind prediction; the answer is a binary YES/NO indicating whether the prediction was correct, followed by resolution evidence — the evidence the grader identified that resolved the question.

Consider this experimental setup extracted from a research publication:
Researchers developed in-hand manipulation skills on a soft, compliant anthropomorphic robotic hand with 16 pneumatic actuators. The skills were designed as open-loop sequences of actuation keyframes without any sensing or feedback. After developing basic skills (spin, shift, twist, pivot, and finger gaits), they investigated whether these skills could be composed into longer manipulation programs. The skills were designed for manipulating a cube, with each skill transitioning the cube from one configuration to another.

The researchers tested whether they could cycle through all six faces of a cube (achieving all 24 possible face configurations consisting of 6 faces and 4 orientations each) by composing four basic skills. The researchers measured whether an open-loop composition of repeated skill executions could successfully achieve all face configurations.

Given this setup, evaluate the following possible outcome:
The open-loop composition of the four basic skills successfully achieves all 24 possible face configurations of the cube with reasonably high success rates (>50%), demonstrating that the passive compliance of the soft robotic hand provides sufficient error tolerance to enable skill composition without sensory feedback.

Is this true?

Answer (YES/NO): YES